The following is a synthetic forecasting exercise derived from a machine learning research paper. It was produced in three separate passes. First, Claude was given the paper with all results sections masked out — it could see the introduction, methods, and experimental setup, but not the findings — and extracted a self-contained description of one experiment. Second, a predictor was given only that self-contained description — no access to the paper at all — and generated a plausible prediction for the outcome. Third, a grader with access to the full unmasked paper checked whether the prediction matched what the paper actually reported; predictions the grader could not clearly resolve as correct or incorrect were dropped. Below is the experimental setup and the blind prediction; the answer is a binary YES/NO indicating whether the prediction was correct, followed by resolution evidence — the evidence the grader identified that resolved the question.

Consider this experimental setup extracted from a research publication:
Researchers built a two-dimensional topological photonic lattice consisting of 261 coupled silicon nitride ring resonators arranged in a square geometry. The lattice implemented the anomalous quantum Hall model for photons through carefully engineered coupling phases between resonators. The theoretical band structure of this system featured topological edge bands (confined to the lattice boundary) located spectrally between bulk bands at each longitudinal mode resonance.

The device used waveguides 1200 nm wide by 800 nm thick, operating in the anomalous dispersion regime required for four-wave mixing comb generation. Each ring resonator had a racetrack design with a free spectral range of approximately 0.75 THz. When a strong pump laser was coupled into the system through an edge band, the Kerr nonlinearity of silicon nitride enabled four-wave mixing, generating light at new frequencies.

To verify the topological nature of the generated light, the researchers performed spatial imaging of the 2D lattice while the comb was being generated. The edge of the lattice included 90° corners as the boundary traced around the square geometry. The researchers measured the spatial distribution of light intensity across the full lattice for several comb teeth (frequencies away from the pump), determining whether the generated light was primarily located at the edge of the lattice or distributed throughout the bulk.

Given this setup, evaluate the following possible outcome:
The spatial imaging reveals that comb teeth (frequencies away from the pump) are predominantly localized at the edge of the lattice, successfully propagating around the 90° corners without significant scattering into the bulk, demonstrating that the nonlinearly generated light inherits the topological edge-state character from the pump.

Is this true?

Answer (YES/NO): YES